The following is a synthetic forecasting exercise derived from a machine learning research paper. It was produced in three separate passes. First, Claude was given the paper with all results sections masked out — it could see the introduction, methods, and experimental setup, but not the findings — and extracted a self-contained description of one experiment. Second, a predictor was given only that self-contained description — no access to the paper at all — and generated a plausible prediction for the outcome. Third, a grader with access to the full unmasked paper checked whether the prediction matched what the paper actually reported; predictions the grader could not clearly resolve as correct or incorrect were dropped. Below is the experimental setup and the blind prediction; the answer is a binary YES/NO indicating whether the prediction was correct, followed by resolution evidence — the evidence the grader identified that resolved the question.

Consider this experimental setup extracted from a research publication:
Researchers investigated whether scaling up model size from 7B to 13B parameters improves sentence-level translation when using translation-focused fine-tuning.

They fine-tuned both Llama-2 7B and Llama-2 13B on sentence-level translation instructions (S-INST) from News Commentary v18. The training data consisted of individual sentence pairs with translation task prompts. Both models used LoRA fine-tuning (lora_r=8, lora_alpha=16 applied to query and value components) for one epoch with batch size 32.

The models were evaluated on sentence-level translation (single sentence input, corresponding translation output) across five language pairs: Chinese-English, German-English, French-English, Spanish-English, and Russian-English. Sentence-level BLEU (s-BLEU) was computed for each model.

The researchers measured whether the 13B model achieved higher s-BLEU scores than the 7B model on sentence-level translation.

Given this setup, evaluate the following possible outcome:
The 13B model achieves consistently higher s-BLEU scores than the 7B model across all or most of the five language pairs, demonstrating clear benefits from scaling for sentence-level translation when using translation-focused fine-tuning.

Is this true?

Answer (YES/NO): YES